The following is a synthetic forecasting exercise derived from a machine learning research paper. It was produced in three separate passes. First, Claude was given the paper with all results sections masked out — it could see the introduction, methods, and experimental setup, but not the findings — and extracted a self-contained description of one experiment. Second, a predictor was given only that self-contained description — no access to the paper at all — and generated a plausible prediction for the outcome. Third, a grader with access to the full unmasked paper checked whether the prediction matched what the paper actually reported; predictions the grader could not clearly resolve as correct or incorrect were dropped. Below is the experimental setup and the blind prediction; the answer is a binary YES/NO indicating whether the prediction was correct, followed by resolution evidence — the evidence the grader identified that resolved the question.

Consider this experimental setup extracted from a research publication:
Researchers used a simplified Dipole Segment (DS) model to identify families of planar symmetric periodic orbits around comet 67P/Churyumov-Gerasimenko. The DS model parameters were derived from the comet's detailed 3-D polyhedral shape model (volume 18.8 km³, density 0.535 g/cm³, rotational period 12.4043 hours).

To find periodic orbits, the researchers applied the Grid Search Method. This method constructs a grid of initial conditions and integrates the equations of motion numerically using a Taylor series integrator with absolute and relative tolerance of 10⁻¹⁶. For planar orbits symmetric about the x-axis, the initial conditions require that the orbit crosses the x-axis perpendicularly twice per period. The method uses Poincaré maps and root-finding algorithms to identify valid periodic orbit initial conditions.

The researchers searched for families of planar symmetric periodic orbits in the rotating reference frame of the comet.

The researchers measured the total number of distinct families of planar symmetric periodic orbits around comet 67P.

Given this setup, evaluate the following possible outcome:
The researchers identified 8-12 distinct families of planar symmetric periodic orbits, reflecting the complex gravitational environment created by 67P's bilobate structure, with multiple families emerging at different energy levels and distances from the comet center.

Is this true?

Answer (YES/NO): YES